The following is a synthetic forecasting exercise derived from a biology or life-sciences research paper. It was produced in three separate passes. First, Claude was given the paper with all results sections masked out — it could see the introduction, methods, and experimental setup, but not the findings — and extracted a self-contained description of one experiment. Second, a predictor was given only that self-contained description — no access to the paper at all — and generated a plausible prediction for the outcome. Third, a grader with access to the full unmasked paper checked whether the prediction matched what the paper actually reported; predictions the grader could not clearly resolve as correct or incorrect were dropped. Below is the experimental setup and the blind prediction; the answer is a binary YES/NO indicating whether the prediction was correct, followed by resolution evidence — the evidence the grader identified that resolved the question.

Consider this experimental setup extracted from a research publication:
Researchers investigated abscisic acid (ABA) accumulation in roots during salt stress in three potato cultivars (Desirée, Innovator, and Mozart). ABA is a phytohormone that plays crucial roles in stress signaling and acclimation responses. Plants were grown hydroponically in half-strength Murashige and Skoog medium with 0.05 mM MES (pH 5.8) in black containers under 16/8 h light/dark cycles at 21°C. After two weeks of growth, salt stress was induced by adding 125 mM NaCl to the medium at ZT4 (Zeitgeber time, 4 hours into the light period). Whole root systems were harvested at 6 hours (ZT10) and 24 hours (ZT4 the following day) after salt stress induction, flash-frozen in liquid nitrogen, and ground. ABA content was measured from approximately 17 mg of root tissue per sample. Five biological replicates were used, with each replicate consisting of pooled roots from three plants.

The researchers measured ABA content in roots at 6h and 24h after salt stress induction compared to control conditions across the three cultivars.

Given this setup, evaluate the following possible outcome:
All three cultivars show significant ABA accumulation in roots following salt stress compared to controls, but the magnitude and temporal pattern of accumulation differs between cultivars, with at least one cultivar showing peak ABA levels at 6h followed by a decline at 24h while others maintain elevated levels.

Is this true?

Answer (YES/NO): YES